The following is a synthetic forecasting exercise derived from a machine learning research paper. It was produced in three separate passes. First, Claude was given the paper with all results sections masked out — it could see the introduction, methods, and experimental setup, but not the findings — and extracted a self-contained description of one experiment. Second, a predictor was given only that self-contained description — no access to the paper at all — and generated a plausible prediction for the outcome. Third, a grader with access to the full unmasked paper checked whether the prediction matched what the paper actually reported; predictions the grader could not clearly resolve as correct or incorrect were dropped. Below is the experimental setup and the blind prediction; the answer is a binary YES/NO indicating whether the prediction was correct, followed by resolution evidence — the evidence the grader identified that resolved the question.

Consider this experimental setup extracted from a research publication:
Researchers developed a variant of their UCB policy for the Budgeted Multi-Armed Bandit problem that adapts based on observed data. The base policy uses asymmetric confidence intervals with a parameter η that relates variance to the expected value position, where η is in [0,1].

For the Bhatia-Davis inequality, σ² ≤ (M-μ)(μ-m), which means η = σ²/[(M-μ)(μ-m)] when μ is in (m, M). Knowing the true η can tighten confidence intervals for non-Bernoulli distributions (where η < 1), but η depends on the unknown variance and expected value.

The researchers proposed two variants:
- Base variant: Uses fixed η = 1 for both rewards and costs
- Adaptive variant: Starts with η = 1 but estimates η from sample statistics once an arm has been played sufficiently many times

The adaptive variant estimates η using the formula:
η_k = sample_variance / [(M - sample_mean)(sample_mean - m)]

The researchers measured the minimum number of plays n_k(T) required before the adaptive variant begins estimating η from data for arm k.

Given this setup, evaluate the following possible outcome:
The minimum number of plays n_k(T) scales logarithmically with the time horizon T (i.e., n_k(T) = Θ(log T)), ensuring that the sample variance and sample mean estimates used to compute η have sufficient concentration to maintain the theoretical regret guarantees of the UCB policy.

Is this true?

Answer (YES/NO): NO